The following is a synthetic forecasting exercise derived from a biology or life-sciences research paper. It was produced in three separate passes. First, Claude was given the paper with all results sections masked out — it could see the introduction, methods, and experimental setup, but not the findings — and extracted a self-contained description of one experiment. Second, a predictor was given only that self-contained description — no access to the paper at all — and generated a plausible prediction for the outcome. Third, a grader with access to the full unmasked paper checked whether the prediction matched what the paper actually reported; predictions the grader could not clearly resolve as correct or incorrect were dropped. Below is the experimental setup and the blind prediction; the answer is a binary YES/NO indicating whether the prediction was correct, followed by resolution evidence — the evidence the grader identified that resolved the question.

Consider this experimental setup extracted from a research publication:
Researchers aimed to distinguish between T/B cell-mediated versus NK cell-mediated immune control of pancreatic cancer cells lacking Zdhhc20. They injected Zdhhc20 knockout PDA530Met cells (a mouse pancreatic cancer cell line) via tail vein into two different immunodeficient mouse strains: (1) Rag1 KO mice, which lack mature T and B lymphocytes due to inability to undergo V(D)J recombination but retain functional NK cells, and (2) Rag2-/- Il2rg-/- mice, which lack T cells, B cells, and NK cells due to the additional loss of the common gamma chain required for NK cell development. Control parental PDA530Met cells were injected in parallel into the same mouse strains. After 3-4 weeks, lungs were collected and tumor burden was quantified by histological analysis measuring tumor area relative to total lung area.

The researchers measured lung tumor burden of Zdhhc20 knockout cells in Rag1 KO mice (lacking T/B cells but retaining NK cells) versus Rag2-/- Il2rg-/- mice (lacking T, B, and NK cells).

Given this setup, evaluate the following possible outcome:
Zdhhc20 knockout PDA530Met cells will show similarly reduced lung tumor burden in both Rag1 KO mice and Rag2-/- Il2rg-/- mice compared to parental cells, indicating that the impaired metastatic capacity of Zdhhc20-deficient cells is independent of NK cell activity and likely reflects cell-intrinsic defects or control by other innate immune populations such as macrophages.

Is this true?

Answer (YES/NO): NO